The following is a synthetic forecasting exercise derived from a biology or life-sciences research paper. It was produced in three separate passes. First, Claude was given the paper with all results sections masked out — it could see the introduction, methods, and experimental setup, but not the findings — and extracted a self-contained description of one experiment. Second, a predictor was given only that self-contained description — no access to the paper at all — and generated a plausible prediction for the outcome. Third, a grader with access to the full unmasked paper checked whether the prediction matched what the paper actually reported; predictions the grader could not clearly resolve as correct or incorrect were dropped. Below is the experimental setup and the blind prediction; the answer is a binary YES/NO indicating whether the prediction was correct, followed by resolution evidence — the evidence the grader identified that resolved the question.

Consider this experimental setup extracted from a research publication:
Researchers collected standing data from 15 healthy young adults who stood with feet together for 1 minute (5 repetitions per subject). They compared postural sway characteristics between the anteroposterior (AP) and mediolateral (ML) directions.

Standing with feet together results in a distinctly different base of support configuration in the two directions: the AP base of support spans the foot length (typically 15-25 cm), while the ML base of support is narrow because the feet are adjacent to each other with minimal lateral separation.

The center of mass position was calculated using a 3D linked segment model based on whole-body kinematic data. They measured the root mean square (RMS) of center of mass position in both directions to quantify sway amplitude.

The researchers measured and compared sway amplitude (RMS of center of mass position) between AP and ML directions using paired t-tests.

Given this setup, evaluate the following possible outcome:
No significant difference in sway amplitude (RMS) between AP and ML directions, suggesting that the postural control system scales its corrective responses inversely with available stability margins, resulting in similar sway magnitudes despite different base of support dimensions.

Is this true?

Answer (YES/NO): YES